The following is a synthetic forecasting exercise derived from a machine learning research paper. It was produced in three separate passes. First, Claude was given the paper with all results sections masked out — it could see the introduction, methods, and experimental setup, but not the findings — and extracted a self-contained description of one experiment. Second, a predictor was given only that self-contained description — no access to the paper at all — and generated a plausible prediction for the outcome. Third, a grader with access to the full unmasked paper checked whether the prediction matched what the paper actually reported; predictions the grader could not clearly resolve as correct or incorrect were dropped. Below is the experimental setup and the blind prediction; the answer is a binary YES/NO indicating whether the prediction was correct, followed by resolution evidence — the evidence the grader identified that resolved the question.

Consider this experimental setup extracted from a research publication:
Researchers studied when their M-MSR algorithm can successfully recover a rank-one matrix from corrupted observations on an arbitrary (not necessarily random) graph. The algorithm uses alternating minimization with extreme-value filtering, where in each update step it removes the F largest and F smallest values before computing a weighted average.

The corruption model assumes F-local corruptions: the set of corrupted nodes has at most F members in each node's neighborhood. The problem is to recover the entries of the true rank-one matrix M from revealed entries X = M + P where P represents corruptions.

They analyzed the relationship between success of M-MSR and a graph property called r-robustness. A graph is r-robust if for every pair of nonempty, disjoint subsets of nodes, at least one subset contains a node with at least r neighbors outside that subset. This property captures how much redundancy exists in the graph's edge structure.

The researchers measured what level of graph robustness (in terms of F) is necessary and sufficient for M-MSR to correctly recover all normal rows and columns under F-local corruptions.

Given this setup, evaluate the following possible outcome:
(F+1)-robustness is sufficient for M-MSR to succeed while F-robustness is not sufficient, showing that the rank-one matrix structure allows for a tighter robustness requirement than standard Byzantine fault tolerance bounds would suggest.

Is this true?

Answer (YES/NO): NO